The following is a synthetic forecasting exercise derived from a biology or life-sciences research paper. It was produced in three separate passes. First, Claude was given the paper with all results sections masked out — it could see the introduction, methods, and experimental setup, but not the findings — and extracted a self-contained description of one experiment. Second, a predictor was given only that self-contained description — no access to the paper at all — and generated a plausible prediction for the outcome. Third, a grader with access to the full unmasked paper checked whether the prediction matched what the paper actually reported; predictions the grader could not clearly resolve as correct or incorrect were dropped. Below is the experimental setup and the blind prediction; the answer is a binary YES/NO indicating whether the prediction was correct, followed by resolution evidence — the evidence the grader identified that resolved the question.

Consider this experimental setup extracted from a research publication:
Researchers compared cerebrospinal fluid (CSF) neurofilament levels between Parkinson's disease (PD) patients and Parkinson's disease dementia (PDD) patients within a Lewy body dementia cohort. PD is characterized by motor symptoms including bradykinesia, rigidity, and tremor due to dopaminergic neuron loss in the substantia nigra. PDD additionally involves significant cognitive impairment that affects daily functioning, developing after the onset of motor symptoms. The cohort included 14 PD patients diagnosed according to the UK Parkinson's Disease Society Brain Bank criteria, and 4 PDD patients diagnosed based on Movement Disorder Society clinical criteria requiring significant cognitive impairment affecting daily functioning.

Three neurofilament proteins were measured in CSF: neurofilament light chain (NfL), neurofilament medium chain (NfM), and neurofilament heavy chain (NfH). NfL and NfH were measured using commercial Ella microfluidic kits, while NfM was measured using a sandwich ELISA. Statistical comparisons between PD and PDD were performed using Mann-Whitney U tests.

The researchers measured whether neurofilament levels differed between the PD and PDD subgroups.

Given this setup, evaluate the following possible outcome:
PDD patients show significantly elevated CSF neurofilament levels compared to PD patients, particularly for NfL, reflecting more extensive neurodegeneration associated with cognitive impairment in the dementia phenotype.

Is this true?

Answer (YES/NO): YES